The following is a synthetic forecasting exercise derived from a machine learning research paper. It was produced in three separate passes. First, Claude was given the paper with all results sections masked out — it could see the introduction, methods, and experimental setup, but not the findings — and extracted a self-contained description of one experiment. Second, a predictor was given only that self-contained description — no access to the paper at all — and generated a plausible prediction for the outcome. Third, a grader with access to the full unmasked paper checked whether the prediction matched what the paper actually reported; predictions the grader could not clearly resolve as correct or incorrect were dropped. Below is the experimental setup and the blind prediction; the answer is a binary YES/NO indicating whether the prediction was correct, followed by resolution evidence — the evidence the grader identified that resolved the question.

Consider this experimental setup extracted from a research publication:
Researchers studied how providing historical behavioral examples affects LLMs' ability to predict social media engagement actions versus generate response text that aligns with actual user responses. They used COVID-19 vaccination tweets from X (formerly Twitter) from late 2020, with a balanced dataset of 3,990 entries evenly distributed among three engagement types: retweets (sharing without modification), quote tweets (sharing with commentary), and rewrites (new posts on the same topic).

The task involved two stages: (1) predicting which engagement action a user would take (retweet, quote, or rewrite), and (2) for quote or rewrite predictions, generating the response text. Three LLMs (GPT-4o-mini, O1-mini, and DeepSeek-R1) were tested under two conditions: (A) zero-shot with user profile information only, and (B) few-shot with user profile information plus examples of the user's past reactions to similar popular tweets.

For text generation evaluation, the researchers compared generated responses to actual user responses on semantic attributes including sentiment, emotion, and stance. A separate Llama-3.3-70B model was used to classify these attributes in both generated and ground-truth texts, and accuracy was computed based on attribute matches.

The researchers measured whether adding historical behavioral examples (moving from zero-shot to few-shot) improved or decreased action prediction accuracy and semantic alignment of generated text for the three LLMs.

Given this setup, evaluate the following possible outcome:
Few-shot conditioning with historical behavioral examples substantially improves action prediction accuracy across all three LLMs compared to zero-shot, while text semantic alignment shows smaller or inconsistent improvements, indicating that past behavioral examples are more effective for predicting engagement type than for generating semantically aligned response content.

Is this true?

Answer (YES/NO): NO